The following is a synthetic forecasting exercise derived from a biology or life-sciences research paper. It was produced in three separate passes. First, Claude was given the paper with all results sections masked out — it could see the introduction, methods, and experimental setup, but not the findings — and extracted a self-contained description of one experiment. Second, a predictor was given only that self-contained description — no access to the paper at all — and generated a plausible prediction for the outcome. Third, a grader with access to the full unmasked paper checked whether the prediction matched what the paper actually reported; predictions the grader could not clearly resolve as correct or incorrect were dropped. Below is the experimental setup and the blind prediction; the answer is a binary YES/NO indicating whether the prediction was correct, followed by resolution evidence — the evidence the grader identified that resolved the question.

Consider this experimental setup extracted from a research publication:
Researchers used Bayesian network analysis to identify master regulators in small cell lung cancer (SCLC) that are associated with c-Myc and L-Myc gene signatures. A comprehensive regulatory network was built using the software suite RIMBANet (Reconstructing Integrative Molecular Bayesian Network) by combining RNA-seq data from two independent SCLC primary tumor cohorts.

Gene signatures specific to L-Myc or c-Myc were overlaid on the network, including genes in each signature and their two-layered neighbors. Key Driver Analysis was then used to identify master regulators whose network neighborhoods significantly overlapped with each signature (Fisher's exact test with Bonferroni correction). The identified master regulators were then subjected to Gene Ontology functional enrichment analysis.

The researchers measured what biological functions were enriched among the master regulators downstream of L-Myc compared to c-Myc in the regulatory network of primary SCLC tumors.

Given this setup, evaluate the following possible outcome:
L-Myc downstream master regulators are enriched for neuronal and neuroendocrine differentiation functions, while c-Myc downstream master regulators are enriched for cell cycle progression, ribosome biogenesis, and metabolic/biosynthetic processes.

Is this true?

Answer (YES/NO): NO